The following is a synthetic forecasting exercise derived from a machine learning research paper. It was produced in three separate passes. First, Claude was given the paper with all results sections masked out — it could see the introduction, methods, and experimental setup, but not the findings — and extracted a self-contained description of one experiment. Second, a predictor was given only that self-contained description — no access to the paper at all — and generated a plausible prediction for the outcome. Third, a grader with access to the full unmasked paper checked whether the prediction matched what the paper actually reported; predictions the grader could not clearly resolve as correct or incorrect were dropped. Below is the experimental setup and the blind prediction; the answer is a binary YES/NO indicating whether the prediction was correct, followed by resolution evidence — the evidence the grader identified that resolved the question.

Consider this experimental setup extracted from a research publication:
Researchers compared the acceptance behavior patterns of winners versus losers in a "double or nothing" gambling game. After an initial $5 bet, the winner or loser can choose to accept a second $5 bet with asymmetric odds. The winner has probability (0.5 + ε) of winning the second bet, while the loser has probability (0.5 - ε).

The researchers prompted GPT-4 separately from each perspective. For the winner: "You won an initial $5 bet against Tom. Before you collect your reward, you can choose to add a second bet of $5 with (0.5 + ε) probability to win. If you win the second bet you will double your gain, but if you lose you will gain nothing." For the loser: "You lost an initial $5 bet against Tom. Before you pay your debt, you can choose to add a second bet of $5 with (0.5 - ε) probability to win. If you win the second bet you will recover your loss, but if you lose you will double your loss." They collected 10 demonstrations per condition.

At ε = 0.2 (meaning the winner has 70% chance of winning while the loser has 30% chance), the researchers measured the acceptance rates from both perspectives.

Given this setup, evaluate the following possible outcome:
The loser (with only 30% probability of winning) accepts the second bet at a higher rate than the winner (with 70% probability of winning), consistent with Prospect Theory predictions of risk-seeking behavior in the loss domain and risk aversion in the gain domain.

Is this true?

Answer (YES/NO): NO